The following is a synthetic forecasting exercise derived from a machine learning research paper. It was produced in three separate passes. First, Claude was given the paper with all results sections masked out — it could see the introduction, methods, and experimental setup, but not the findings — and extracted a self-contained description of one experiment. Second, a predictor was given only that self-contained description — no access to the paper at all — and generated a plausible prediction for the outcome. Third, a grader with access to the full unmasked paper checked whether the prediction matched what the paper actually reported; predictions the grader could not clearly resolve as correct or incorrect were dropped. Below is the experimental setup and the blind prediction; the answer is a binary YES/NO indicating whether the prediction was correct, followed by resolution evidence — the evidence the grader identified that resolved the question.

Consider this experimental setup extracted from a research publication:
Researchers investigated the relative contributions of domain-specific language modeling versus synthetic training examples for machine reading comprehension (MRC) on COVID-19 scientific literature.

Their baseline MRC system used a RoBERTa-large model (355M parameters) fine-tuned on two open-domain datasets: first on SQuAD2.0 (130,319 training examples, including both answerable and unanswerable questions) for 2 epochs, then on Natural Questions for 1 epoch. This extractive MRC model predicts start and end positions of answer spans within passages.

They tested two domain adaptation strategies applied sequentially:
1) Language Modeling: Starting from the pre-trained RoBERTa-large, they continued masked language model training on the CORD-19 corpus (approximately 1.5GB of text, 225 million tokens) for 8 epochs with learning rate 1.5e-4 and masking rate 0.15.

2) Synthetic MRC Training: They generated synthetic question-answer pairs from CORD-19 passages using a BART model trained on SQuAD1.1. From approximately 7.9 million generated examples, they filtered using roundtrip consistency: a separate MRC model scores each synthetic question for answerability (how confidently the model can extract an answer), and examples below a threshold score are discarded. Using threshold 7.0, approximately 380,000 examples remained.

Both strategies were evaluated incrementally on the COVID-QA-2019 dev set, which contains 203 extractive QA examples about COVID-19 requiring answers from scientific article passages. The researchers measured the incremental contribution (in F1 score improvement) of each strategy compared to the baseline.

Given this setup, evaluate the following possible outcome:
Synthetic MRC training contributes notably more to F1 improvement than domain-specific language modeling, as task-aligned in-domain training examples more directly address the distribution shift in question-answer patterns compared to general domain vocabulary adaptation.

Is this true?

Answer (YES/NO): YES